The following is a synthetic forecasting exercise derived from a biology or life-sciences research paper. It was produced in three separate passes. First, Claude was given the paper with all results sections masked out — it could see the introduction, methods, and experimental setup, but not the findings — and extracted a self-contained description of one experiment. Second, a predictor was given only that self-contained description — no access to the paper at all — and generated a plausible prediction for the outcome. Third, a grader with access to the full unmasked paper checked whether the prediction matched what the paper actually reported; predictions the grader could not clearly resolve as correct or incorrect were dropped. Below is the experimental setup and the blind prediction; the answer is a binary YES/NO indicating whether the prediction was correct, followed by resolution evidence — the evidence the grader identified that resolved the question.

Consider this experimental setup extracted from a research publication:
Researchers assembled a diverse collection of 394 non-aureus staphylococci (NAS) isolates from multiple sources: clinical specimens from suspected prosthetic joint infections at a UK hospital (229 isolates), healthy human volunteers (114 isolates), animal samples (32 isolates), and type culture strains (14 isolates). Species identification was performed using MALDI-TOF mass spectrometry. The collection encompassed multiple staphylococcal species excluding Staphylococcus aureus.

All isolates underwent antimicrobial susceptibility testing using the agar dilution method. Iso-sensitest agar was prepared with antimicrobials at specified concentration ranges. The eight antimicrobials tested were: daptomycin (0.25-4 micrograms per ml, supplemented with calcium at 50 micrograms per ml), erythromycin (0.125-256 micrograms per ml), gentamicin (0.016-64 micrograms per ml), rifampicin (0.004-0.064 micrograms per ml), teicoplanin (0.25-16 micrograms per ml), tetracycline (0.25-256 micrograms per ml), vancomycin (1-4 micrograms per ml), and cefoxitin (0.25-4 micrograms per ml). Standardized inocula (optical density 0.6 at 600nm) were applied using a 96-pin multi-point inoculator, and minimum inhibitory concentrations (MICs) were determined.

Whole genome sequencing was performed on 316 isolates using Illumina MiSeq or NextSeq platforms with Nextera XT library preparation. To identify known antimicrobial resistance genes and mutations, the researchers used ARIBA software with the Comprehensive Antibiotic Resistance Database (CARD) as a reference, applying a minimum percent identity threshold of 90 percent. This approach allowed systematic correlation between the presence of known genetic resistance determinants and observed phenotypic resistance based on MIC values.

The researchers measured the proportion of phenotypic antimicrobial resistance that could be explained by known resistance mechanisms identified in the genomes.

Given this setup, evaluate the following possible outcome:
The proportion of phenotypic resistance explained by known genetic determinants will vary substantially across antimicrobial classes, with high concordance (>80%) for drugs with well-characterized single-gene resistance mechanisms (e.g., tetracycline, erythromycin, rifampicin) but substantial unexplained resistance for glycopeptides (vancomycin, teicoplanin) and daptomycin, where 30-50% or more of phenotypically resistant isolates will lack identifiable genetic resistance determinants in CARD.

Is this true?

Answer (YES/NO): NO